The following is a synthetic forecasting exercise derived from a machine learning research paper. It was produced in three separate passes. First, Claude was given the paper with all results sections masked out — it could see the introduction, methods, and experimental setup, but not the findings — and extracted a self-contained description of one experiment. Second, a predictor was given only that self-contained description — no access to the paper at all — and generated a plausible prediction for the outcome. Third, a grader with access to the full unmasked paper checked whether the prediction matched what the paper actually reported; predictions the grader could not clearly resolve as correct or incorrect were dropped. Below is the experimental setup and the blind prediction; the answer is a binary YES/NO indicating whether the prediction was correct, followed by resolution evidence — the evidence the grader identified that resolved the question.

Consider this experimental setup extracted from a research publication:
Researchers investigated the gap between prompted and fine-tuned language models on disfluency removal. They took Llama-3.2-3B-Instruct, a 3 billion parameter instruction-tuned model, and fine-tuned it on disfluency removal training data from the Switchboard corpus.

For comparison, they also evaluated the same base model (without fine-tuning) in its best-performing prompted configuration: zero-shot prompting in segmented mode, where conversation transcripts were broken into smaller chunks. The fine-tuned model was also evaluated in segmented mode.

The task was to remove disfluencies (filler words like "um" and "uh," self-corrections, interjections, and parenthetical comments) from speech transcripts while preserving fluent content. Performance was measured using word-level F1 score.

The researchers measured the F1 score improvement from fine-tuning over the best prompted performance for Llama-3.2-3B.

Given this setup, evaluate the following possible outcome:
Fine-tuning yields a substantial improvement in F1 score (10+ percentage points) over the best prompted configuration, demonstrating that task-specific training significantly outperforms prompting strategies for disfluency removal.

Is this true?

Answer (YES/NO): YES